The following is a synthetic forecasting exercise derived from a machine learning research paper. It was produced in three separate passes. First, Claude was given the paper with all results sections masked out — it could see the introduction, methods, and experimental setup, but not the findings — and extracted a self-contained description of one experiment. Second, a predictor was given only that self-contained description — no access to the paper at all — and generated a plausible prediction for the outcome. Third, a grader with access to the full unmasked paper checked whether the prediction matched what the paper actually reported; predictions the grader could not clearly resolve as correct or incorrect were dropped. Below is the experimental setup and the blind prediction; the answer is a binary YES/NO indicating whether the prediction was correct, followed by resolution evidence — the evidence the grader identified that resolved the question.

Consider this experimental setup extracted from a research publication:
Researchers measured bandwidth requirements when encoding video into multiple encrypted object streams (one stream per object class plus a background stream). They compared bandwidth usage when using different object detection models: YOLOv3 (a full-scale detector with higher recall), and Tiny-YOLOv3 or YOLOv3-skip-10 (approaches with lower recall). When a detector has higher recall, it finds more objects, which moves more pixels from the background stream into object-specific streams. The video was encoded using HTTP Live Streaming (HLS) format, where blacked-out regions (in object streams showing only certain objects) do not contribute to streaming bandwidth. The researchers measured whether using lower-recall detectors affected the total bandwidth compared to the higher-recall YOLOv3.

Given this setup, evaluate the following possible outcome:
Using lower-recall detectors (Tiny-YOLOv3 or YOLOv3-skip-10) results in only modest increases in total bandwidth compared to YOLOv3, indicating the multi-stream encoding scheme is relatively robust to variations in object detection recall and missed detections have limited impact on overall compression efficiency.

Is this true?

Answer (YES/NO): NO